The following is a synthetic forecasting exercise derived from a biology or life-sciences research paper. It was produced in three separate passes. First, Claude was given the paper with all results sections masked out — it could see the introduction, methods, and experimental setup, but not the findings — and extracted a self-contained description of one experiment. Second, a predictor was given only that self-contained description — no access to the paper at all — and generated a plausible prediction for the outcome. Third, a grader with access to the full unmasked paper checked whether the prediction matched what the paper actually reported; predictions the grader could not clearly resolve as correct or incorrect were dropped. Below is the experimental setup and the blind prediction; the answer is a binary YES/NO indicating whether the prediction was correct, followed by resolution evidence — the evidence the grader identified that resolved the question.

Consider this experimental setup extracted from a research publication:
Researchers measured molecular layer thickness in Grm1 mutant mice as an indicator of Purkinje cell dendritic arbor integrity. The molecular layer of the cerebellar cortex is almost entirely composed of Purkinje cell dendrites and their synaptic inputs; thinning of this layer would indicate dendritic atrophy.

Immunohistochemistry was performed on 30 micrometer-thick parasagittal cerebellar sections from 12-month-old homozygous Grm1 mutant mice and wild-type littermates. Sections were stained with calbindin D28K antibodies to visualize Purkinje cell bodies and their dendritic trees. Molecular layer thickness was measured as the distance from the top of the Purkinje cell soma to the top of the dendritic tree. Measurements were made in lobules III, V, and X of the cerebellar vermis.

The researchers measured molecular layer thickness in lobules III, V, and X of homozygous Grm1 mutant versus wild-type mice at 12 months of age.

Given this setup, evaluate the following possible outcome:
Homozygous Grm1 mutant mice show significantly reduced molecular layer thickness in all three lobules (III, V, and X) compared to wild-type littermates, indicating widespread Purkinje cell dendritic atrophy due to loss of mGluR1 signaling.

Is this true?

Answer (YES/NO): NO